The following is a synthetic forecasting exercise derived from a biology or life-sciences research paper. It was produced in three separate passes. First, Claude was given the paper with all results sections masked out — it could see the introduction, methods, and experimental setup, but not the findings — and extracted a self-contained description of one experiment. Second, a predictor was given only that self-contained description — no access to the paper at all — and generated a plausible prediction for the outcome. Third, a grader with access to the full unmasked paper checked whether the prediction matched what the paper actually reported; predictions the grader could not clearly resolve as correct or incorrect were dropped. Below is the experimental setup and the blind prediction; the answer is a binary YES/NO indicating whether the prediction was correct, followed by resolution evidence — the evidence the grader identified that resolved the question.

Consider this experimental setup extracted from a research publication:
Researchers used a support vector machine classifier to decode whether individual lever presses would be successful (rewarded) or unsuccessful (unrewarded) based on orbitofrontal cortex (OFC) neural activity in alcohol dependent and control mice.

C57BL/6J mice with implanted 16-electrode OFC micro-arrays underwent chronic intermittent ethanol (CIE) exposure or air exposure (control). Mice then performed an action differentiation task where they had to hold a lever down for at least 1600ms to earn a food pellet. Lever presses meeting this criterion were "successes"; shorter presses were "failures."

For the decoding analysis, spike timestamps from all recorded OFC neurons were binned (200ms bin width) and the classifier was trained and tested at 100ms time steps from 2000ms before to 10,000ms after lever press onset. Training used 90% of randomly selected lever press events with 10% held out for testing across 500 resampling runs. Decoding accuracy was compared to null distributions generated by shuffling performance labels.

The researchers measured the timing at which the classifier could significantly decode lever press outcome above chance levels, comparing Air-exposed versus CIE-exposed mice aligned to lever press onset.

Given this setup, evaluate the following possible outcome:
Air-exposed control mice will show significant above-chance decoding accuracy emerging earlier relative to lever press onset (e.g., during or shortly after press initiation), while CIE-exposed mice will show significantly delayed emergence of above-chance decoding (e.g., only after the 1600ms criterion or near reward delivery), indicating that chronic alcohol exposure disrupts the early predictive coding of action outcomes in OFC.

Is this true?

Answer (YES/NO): NO